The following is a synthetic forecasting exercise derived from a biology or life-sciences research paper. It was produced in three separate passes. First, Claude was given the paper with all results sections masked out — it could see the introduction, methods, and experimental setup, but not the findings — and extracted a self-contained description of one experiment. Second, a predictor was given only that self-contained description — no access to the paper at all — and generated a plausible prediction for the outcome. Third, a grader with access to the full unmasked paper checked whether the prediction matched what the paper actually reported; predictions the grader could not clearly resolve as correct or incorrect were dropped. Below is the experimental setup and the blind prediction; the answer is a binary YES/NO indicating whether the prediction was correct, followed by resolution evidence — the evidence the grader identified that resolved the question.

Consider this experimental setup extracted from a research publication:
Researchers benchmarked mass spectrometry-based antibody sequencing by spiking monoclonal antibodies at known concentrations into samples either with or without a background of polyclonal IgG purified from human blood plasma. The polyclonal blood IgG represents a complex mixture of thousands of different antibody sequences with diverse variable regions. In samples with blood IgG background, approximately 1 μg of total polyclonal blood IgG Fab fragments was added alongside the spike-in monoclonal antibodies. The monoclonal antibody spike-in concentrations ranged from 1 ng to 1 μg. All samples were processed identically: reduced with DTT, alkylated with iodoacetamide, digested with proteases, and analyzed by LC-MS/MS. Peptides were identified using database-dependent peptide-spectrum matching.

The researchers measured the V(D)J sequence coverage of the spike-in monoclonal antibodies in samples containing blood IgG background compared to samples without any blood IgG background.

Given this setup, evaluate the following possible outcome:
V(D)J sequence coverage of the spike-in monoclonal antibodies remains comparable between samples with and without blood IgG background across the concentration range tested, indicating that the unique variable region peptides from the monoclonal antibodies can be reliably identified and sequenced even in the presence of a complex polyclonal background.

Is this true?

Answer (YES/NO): NO